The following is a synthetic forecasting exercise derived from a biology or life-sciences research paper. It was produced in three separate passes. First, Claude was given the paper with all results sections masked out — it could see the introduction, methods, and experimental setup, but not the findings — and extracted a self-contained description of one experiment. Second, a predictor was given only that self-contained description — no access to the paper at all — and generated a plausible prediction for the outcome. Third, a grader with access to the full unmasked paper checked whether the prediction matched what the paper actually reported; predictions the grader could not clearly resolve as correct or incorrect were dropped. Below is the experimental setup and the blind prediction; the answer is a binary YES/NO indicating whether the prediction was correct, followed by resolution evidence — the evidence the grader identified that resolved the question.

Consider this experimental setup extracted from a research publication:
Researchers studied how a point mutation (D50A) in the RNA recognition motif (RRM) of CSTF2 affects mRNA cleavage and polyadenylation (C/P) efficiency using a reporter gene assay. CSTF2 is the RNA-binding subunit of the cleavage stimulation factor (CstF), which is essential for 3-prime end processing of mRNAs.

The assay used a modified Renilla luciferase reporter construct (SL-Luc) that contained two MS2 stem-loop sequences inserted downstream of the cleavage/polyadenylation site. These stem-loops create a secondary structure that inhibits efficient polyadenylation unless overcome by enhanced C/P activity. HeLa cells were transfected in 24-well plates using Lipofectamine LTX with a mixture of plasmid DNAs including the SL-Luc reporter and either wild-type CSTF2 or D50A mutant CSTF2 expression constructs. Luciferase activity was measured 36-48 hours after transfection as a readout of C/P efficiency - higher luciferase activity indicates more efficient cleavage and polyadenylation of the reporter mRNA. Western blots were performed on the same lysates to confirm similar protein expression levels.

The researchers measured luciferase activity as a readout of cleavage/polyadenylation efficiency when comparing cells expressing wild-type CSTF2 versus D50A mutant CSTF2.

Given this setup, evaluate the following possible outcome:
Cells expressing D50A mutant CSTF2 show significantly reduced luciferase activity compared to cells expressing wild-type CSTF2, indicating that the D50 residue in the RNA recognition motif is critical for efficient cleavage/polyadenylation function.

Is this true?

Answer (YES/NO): NO